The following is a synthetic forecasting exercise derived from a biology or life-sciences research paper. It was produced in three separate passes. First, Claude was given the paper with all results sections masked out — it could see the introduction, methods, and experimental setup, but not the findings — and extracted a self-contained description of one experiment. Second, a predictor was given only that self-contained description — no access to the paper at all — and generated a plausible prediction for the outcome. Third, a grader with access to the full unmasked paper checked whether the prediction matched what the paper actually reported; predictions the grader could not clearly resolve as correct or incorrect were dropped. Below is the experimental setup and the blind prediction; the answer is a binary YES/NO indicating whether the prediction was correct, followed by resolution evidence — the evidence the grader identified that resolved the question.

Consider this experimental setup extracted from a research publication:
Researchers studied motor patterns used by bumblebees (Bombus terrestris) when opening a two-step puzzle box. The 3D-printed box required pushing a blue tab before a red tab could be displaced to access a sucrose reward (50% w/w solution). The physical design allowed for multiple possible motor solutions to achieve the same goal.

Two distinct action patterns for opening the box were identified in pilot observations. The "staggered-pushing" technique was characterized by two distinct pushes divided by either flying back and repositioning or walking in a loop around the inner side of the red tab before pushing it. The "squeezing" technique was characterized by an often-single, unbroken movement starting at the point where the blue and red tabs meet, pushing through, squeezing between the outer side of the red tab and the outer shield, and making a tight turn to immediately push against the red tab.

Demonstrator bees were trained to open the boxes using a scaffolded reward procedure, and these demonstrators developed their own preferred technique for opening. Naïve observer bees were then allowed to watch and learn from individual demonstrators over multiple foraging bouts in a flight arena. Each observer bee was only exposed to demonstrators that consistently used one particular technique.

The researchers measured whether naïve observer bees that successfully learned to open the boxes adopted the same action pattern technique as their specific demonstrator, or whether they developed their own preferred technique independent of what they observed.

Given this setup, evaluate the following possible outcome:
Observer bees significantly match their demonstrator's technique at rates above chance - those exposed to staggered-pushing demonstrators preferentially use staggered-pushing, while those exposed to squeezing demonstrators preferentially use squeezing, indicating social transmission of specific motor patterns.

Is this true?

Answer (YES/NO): NO